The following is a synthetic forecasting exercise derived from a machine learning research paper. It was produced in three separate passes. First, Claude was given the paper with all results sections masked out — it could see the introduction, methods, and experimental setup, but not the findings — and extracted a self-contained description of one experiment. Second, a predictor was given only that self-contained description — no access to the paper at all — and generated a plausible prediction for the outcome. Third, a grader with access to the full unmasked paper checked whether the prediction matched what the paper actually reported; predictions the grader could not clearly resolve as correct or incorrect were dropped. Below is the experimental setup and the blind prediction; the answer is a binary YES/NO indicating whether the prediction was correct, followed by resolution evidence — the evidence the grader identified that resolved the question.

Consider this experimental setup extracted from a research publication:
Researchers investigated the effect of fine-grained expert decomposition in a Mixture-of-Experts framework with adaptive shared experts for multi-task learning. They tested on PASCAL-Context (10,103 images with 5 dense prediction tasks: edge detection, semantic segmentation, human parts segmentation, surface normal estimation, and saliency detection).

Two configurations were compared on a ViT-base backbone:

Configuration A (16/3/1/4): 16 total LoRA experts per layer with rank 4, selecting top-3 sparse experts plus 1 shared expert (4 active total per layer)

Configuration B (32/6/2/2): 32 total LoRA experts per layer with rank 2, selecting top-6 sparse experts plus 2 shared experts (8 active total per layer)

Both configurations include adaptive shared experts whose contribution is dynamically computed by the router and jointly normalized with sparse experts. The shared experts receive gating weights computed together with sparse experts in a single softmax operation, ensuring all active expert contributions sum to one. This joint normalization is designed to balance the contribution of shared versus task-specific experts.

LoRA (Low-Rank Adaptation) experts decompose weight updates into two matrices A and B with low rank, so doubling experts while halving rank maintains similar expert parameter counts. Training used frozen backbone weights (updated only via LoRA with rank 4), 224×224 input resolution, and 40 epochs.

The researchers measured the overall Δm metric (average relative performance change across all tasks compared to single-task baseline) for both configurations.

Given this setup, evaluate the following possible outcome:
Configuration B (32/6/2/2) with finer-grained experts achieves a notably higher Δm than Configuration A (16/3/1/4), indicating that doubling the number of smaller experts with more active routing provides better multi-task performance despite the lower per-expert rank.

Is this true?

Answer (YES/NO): NO